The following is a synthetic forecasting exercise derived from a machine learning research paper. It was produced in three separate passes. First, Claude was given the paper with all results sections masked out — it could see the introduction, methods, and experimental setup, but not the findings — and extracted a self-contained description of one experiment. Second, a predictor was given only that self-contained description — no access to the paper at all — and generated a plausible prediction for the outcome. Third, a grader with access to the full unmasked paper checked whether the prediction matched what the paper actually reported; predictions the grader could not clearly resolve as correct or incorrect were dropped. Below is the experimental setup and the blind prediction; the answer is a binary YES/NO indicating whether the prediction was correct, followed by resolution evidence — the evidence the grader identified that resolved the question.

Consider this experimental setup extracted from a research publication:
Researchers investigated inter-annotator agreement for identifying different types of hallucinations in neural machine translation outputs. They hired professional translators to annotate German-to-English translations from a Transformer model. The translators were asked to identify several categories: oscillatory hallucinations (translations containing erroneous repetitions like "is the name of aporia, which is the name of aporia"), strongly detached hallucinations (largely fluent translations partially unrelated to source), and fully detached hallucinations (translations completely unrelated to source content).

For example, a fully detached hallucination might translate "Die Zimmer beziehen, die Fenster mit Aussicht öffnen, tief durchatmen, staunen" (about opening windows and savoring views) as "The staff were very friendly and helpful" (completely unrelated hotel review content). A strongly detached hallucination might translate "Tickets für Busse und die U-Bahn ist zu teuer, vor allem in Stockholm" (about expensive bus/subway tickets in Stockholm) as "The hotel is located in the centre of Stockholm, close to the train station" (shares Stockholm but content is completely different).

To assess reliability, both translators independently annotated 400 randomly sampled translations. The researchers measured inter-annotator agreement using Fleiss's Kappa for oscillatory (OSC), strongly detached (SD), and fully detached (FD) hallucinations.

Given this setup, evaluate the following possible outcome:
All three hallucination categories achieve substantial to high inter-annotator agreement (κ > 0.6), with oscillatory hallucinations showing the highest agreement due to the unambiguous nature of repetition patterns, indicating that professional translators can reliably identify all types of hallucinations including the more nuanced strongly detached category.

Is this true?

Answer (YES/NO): NO